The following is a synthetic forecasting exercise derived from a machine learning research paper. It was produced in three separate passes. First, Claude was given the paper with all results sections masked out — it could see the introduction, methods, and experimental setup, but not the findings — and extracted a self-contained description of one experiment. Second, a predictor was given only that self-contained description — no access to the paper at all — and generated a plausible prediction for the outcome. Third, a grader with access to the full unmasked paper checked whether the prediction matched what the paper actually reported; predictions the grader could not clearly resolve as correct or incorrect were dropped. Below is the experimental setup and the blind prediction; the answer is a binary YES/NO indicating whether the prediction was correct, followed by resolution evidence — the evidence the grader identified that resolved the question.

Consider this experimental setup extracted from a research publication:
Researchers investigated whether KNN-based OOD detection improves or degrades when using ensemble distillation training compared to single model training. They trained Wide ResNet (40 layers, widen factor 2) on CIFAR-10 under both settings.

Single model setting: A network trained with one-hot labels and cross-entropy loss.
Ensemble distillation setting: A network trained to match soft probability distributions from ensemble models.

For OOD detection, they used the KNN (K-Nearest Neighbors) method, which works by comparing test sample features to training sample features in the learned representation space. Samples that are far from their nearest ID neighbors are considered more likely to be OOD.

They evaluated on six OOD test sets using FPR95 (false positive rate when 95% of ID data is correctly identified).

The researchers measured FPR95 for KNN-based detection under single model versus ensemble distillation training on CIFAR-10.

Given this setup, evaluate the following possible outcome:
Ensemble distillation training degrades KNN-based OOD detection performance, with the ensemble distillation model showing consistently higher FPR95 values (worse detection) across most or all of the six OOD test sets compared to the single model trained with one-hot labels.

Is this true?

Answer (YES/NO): YES